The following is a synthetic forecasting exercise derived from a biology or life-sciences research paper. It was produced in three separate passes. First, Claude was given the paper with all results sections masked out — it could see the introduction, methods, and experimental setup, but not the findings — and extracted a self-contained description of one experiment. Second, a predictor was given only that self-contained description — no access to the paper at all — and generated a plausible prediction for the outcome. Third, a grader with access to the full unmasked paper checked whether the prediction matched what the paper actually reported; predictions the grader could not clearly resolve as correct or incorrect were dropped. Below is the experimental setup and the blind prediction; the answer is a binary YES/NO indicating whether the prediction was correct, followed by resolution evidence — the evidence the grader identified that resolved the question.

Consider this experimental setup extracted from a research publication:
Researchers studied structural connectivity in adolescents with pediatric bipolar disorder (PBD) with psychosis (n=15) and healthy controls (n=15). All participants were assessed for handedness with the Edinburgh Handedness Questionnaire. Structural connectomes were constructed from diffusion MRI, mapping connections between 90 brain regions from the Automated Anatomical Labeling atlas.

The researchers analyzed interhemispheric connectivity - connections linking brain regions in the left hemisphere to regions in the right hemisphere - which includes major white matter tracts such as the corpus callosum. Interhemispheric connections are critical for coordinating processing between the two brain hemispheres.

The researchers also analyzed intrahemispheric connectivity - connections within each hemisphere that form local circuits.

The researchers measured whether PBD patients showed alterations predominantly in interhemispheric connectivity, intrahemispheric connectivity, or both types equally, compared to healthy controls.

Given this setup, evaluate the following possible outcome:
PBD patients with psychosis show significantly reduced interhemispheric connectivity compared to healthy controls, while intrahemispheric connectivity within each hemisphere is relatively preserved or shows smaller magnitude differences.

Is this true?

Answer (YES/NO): NO